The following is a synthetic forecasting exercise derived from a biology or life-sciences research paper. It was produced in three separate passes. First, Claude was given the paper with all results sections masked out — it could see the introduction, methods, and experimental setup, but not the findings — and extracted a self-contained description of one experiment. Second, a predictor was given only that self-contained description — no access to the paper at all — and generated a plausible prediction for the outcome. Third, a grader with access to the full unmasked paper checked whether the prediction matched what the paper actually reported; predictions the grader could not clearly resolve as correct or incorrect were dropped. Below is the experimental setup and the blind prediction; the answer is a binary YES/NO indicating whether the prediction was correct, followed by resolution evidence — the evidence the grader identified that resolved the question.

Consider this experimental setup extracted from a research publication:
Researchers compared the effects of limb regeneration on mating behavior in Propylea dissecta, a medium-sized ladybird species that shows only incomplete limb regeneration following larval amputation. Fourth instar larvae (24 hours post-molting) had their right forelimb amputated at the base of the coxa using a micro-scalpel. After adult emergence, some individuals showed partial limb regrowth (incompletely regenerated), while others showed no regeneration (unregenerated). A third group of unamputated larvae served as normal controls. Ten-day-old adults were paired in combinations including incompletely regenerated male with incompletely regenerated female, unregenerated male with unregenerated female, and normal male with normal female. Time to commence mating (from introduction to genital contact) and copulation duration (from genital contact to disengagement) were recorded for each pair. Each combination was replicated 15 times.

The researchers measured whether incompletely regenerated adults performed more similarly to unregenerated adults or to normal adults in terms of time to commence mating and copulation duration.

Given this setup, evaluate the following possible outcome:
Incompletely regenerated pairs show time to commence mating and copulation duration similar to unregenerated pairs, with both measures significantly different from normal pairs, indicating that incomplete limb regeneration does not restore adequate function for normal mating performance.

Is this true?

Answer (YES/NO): YES